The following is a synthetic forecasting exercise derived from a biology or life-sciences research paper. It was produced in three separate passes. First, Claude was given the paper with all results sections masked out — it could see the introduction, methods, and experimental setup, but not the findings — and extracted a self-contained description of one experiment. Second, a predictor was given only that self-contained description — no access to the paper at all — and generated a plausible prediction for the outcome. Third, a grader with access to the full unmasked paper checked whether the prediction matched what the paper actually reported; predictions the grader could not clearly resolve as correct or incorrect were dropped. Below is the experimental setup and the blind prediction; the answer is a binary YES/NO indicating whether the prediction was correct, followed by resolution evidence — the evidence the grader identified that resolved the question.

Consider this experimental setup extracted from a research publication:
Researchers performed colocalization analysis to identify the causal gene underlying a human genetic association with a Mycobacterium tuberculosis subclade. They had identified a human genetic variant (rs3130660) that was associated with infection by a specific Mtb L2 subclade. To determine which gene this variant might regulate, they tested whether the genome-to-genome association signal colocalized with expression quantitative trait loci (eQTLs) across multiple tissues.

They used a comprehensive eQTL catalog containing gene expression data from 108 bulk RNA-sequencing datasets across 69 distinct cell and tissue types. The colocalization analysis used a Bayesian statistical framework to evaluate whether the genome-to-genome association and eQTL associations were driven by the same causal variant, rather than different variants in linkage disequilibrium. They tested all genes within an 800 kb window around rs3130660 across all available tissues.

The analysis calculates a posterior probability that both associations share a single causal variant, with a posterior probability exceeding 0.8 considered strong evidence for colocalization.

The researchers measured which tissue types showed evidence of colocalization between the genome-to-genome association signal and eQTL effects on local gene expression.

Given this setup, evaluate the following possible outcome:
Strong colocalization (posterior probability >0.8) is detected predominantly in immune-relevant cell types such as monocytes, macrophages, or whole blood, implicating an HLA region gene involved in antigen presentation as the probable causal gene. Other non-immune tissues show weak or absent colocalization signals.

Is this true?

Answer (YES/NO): NO